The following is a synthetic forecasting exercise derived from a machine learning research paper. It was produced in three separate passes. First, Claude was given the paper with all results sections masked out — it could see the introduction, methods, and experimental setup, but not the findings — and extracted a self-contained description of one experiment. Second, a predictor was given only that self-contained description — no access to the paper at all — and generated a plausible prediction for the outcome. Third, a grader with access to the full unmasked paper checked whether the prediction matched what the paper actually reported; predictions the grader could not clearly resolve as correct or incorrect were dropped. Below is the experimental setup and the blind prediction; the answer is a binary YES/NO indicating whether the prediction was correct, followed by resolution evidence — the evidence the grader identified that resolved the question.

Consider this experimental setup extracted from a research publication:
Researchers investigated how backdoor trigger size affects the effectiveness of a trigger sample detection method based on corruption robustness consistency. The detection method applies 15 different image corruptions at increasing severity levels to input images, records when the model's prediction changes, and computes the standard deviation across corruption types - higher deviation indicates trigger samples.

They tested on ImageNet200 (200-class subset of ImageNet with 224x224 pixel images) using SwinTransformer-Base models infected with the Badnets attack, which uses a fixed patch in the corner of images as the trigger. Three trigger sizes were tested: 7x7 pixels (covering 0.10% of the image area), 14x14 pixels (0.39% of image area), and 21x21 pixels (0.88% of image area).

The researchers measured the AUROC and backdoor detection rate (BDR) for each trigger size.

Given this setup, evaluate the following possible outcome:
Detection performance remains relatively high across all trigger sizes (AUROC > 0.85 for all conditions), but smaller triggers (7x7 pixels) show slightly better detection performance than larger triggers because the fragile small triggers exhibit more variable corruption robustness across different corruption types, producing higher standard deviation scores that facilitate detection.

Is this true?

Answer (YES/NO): NO